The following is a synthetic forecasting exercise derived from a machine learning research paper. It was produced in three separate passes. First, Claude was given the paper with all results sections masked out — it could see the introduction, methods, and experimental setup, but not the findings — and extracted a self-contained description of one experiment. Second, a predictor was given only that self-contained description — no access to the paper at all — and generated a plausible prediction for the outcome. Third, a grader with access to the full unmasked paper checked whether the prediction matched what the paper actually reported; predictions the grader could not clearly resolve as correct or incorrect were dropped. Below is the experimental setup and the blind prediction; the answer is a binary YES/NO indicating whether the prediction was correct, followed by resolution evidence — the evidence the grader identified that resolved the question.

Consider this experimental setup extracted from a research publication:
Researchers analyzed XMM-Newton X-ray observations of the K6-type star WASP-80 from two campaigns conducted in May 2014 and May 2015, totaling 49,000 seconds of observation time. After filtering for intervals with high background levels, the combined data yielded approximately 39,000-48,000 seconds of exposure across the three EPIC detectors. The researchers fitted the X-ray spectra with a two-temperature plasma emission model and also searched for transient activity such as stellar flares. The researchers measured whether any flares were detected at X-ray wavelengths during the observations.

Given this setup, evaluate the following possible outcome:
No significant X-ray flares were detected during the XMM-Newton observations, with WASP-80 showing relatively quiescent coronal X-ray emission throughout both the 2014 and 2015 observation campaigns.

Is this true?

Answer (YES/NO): NO